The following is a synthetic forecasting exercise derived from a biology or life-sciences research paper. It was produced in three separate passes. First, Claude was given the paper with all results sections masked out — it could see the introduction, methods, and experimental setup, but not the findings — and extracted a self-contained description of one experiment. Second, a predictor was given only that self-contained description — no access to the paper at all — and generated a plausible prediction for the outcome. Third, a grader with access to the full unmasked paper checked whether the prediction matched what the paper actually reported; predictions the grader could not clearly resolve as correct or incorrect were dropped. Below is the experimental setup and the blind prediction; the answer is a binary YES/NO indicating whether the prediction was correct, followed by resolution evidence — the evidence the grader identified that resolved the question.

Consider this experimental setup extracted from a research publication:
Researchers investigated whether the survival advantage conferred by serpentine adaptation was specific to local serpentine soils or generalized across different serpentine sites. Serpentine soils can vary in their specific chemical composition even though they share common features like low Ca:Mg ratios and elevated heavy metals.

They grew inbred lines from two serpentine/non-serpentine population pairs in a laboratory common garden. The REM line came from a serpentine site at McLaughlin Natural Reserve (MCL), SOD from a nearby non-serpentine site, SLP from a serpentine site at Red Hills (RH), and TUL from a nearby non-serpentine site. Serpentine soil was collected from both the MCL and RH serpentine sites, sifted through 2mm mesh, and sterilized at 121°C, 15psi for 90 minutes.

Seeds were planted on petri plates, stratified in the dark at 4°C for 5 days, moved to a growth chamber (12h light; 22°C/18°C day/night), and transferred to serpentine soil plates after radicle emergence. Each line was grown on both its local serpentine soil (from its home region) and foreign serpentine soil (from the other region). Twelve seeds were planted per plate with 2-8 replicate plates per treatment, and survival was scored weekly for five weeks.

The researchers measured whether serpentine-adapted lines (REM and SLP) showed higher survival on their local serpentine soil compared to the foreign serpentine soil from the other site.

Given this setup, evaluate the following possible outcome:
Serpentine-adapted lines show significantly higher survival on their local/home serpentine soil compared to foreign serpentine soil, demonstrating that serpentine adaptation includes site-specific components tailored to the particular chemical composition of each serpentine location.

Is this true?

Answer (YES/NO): NO